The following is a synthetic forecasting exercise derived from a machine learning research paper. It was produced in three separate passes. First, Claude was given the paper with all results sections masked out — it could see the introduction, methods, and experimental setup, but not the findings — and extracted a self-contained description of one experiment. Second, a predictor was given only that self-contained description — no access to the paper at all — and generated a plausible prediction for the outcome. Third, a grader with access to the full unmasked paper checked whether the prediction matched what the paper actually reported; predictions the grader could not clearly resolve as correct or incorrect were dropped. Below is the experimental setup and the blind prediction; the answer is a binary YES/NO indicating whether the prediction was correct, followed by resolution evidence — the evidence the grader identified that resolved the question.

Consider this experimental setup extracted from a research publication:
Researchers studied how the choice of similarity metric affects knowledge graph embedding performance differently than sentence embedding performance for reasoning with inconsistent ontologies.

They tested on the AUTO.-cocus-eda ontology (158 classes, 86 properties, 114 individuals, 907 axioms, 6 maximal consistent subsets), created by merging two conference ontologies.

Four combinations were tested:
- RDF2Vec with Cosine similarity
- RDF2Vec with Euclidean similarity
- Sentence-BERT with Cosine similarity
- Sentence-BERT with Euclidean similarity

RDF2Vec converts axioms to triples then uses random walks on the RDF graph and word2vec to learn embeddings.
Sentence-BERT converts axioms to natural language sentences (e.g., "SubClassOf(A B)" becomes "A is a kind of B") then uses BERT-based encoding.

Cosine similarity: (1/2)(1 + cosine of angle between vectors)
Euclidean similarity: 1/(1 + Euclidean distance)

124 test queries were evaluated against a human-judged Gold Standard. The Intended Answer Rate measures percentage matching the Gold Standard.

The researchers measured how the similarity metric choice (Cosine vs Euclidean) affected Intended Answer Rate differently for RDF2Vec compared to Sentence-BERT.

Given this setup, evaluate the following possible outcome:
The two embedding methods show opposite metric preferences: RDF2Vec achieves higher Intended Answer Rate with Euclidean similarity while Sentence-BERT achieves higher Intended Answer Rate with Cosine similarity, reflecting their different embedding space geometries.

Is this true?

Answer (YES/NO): NO